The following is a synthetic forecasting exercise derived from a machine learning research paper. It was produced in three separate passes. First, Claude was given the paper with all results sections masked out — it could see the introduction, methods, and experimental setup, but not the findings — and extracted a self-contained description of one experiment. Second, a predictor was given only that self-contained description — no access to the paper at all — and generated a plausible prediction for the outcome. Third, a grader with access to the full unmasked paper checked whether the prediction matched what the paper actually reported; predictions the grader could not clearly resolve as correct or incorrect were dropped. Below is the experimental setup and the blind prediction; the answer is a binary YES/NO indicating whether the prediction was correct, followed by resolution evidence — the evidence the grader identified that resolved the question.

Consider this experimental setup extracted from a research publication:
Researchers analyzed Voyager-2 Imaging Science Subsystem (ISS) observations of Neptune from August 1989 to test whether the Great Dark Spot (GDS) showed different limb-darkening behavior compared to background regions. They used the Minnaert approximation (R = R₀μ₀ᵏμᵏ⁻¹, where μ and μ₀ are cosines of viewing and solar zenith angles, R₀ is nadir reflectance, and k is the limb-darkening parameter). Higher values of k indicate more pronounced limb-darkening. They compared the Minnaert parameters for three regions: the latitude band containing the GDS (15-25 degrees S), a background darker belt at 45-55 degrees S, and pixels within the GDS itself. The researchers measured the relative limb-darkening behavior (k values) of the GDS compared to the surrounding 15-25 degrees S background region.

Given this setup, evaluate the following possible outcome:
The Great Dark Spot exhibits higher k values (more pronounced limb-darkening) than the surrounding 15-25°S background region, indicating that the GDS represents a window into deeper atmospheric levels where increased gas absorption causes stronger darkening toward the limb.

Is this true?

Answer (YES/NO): NO